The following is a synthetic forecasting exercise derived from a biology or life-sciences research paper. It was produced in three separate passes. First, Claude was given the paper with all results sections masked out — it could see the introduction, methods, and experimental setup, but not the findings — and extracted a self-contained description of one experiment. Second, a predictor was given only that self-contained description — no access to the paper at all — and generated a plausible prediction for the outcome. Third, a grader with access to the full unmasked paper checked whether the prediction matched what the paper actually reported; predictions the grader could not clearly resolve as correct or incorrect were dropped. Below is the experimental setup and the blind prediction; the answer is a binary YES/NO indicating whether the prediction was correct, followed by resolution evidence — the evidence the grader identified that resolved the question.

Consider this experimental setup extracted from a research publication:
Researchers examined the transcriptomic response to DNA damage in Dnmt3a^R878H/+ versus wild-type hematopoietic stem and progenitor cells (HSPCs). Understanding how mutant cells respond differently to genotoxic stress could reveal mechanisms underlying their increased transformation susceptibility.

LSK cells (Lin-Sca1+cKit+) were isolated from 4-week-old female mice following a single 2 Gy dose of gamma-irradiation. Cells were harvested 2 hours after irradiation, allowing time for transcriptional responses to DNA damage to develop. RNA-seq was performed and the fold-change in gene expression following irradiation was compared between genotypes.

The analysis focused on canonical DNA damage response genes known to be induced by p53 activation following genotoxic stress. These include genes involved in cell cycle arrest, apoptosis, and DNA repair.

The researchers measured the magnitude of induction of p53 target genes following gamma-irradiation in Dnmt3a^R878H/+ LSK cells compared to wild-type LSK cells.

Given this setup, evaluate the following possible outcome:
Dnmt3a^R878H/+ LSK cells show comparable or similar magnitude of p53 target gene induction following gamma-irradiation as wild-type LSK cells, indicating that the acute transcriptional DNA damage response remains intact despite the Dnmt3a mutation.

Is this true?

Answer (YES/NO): NO